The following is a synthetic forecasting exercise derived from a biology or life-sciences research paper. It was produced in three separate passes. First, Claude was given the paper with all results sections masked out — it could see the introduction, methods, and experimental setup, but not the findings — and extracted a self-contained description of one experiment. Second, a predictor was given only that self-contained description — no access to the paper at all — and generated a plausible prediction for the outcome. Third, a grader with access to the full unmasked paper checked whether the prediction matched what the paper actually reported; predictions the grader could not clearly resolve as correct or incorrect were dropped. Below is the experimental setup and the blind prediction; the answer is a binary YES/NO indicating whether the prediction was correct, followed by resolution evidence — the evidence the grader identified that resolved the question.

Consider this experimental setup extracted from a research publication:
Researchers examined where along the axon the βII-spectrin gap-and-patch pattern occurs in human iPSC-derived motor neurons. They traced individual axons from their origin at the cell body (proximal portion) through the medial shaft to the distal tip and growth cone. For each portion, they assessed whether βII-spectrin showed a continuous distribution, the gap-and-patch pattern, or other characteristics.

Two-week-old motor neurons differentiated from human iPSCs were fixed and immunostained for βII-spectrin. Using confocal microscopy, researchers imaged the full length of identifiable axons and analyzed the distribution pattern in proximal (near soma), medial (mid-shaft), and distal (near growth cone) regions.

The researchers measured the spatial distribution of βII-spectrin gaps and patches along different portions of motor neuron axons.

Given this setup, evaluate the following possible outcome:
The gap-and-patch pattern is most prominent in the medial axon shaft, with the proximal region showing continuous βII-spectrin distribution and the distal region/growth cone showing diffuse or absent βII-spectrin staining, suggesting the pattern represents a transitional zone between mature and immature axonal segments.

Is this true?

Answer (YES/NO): YES